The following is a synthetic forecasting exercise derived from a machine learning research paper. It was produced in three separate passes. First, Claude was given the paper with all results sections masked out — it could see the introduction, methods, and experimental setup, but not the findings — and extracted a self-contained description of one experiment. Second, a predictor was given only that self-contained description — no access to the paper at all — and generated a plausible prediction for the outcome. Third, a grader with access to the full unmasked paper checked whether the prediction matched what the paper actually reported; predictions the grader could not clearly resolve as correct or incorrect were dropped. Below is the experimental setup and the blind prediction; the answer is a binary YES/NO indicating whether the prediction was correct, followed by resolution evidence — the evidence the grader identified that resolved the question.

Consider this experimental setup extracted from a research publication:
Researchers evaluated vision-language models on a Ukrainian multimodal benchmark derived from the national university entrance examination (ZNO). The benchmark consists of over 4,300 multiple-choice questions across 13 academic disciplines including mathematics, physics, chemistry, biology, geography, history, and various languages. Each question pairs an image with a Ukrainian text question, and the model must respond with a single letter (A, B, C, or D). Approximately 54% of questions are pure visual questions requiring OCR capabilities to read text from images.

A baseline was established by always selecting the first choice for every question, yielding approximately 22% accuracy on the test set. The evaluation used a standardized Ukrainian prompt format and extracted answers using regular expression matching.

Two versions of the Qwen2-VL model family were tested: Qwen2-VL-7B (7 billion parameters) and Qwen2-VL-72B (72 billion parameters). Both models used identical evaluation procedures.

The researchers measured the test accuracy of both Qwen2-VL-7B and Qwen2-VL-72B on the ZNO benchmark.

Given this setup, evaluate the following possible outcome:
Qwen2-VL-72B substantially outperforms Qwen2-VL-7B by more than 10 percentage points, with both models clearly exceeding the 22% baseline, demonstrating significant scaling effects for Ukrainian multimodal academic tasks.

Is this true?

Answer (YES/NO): NO